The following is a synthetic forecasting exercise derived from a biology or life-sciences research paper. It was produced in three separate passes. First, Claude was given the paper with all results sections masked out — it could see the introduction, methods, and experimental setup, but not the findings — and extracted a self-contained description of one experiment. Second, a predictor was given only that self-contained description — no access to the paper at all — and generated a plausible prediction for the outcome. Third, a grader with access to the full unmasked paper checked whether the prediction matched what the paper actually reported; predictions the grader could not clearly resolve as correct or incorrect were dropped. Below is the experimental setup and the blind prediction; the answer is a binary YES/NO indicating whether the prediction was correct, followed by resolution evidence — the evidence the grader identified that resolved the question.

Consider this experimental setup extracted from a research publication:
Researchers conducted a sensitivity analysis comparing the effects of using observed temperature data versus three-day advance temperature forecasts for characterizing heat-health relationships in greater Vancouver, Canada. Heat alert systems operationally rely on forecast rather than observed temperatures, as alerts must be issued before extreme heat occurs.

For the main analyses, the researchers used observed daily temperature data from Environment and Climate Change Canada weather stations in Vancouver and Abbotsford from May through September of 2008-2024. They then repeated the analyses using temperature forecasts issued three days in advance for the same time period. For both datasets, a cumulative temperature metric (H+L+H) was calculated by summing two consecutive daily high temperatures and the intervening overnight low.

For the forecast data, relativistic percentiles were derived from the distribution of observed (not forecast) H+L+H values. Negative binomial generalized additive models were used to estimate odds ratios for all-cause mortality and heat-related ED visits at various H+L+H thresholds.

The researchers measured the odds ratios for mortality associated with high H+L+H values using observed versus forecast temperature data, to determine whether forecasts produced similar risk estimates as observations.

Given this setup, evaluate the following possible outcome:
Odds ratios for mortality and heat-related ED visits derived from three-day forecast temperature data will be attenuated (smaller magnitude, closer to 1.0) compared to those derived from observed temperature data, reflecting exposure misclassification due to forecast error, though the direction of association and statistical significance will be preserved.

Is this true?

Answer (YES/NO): NO